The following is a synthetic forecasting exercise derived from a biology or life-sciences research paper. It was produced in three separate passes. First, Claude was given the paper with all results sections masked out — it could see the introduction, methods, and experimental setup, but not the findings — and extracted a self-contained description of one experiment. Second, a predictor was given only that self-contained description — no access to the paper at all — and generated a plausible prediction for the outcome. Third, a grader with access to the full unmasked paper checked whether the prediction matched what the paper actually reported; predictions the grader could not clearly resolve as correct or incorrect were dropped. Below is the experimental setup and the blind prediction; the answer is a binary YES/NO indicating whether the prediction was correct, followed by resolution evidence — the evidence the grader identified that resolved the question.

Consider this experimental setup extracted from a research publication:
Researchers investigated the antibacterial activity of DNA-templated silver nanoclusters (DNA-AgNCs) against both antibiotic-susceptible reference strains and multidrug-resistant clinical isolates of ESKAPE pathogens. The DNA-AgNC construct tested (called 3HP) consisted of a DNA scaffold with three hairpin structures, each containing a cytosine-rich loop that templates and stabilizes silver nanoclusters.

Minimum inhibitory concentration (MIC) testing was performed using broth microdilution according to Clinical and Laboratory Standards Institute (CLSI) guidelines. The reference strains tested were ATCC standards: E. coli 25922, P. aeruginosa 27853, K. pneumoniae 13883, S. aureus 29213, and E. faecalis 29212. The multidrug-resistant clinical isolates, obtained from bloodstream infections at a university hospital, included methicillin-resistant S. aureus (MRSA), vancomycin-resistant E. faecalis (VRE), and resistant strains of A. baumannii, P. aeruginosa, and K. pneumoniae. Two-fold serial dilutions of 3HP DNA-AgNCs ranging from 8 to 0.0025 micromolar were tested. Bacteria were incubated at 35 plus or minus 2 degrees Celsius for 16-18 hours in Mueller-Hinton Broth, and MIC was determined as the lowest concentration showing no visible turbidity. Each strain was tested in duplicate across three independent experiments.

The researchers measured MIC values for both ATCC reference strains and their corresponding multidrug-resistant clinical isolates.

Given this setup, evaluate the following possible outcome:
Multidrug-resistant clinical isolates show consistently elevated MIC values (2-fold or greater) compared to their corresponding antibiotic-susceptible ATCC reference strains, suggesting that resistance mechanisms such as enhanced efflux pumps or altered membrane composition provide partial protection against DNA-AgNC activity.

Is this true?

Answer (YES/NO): NO